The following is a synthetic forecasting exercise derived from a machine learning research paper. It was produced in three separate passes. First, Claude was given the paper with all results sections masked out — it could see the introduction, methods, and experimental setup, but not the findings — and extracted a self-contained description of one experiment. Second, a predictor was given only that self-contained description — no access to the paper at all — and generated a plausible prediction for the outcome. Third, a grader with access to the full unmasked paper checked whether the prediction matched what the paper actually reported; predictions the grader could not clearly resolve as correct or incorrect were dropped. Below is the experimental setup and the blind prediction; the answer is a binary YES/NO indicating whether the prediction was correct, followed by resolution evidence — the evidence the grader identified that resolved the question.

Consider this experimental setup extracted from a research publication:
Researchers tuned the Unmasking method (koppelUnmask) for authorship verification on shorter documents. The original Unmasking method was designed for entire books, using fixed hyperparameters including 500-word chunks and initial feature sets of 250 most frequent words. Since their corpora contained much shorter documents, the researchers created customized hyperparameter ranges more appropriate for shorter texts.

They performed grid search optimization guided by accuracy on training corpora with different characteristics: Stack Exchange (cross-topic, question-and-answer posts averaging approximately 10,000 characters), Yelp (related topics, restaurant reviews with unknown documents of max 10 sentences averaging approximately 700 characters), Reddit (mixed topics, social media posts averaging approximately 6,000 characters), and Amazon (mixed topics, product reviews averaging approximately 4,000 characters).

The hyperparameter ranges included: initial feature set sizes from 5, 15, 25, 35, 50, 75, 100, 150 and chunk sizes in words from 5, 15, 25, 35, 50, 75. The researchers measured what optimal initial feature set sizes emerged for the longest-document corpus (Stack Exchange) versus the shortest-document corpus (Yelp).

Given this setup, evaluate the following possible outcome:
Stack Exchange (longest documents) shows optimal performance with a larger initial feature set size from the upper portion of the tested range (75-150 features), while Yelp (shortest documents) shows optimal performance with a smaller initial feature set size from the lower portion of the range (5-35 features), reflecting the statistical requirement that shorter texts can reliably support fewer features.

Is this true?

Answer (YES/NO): NO